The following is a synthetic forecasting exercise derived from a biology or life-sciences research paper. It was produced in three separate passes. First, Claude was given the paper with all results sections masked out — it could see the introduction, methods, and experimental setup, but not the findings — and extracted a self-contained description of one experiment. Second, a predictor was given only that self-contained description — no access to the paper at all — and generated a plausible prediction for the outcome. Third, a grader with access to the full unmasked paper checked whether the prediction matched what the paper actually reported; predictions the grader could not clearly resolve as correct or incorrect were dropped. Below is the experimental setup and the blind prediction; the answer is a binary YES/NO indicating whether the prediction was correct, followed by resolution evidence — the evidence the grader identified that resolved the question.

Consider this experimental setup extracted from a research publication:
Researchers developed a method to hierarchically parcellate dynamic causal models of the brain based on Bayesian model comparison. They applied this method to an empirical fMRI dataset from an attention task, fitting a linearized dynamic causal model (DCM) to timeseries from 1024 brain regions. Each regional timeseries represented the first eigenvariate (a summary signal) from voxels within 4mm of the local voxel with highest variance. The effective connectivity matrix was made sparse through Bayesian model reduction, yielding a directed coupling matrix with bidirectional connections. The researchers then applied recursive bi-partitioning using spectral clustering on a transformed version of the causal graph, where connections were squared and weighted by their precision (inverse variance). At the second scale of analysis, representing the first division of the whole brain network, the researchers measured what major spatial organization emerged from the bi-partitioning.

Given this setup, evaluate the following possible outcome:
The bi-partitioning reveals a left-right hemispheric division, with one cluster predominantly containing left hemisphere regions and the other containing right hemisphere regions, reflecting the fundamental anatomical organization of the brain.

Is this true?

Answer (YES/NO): NO